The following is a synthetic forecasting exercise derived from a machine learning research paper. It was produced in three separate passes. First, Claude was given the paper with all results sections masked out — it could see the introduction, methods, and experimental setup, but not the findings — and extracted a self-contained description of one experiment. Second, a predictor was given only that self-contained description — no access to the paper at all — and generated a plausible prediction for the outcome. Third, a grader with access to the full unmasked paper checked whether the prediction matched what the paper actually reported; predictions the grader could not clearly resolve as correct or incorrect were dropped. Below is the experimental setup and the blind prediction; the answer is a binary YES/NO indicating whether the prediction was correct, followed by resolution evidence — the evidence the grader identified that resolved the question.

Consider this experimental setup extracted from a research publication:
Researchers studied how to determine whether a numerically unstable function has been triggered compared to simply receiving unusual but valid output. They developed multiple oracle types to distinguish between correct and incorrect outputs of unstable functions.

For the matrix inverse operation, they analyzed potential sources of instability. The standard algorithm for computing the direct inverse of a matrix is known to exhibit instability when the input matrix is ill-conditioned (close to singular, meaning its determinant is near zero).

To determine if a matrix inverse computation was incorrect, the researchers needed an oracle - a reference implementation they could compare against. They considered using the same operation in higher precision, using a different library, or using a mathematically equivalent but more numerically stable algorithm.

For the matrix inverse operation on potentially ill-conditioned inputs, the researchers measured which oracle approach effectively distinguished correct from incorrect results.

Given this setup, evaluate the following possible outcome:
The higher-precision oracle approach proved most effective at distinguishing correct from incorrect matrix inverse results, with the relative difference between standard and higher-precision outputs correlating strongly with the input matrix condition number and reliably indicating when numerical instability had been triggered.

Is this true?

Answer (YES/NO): NO